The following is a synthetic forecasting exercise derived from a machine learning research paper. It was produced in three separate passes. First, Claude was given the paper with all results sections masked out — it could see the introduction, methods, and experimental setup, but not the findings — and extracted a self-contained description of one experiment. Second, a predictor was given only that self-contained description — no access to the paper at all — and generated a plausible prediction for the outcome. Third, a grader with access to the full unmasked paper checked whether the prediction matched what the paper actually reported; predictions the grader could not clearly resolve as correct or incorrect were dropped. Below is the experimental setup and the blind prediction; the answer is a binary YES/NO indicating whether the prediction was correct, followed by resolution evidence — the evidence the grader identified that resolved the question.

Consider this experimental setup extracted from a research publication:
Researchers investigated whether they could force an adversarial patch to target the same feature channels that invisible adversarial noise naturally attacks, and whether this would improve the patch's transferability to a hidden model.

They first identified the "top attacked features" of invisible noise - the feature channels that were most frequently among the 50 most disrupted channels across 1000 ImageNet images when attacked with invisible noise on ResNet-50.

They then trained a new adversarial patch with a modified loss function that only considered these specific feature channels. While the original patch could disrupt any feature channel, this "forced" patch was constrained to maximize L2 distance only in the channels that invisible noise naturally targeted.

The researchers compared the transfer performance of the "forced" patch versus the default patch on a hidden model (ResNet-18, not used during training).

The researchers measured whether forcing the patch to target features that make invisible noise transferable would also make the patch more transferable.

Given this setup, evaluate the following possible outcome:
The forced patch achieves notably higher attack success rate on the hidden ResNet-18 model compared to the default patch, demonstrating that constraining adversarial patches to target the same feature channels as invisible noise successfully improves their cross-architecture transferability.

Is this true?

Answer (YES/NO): NO